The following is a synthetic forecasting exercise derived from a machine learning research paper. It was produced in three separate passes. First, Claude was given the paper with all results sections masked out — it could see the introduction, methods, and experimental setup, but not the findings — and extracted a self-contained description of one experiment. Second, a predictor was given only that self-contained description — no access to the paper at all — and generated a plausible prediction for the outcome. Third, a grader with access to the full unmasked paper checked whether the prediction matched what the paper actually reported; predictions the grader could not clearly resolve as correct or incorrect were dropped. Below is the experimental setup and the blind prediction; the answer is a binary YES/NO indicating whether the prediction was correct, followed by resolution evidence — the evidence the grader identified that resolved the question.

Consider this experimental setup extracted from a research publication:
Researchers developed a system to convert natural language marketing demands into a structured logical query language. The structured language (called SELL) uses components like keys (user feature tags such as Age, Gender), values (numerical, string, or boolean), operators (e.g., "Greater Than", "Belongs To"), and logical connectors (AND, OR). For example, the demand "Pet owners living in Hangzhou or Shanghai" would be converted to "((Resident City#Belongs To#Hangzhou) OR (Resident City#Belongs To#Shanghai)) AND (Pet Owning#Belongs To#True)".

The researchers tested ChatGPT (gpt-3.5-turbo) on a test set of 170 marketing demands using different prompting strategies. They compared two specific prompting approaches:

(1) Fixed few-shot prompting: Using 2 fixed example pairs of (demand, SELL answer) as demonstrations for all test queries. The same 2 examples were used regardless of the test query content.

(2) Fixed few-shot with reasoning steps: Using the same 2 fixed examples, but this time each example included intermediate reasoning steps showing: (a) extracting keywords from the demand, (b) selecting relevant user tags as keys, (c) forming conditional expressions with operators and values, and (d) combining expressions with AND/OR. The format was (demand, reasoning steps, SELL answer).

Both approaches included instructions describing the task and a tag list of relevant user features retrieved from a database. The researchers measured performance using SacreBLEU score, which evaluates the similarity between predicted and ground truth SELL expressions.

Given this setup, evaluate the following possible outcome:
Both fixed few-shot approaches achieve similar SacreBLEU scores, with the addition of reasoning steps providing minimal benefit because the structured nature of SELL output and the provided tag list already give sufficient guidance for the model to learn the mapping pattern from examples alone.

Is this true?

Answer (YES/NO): NO